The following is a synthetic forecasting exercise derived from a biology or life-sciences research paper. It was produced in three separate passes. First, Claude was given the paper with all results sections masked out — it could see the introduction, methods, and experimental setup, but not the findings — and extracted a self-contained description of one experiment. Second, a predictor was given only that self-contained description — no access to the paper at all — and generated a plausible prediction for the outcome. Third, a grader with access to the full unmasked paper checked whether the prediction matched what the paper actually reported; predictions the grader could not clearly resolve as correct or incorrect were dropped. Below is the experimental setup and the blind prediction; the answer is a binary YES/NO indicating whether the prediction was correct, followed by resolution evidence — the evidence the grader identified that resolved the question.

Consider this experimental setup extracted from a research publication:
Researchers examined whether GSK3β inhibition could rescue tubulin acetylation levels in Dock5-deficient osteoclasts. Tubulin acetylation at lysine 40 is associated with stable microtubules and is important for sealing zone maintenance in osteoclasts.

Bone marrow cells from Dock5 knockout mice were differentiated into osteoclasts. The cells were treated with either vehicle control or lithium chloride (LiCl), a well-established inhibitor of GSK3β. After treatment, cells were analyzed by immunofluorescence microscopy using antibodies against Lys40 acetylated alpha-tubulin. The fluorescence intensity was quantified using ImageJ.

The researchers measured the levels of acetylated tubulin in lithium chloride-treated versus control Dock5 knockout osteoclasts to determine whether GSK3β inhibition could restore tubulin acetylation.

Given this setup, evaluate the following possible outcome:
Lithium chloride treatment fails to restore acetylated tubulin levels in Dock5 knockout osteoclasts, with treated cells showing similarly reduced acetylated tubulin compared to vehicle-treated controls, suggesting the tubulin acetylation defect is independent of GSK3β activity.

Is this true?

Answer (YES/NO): NO